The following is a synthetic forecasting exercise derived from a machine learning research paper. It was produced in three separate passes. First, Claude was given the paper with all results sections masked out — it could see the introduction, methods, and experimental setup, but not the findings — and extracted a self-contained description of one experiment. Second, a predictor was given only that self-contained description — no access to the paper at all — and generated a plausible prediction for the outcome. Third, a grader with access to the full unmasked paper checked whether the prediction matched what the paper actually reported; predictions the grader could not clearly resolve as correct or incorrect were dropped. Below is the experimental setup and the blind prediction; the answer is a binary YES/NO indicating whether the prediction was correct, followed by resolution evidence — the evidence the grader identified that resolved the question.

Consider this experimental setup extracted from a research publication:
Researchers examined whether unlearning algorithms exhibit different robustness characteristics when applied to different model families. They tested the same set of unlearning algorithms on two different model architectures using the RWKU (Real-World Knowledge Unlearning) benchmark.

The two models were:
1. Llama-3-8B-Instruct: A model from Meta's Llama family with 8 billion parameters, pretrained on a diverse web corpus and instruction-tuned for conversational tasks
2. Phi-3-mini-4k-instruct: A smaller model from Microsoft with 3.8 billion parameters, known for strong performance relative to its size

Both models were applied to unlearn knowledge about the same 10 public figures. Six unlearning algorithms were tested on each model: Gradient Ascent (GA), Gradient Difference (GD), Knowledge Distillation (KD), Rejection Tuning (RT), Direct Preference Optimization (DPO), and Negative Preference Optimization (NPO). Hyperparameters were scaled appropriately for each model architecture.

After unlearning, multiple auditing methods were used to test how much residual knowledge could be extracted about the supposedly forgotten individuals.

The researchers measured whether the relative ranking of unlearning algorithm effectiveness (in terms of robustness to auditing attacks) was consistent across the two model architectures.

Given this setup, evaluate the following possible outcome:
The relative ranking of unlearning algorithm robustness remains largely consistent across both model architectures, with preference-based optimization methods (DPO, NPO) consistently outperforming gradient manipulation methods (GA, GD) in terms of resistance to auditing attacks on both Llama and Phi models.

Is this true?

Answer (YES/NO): NO